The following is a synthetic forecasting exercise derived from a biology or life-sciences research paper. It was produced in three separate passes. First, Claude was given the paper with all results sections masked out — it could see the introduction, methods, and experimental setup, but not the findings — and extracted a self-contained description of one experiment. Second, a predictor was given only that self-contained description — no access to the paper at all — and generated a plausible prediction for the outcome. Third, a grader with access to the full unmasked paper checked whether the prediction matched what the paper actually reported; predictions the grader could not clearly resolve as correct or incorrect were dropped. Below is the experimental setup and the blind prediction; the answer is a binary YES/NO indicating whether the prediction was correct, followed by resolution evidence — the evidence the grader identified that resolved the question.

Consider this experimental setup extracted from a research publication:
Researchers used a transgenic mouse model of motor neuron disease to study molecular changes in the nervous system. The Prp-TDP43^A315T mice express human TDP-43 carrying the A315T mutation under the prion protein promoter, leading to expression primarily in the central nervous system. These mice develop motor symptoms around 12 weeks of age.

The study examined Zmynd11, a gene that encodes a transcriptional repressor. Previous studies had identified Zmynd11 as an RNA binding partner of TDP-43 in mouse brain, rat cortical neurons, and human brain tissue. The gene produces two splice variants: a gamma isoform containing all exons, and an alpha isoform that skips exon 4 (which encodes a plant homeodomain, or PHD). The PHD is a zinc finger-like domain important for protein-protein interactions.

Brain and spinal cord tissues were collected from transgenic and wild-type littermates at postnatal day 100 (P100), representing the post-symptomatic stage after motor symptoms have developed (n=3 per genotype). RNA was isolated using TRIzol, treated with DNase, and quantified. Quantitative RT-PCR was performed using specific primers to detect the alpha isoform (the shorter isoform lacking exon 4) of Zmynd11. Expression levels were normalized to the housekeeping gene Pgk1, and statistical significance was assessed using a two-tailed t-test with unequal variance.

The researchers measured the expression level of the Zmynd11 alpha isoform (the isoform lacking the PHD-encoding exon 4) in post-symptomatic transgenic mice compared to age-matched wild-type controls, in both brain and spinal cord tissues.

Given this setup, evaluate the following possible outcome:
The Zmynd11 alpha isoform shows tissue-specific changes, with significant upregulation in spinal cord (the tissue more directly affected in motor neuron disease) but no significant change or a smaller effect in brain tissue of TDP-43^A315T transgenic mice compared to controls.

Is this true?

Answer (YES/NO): NO